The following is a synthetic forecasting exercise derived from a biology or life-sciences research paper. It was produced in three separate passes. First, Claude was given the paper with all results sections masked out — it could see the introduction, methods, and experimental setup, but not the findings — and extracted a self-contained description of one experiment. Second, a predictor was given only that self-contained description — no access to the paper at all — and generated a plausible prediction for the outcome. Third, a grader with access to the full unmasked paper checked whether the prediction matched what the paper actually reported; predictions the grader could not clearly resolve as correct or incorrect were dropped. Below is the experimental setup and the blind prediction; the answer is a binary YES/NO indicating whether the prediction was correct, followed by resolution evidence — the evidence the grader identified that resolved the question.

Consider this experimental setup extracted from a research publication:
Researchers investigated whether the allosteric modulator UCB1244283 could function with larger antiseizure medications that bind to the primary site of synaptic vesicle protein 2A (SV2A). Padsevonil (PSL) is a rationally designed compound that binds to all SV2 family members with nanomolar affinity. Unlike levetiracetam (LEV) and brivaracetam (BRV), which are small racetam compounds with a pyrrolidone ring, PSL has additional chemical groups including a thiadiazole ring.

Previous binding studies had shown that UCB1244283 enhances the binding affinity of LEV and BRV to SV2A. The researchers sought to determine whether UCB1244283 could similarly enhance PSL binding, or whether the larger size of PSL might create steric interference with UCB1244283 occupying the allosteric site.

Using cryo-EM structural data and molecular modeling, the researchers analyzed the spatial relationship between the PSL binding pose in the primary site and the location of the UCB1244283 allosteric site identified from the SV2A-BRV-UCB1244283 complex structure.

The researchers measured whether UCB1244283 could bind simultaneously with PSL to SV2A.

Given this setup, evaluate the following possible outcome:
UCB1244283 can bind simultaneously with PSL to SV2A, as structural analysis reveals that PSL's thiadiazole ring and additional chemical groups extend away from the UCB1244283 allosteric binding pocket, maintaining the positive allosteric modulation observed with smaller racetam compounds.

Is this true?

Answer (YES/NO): NO